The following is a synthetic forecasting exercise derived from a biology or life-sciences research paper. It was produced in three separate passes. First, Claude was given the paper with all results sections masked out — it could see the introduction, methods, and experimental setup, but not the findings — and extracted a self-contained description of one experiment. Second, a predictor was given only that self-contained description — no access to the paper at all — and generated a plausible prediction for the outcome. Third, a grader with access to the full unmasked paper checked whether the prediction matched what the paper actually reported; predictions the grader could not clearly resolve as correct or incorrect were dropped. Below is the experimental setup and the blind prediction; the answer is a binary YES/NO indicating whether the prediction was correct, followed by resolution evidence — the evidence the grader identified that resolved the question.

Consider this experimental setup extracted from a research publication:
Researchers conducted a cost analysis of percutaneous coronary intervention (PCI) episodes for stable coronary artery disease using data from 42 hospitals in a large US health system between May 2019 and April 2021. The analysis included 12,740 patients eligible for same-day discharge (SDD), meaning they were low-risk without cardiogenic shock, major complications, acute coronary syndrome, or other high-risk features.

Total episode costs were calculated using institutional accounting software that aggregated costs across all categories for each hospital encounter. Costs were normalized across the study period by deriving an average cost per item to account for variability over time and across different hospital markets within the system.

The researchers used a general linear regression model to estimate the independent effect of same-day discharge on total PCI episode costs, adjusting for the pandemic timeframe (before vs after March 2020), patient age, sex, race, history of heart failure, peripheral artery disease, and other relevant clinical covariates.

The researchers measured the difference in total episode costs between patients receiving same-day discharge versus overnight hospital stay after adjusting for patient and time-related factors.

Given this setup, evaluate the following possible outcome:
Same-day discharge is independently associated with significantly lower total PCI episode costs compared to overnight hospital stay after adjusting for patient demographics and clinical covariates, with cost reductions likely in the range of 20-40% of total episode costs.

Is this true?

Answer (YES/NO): NO